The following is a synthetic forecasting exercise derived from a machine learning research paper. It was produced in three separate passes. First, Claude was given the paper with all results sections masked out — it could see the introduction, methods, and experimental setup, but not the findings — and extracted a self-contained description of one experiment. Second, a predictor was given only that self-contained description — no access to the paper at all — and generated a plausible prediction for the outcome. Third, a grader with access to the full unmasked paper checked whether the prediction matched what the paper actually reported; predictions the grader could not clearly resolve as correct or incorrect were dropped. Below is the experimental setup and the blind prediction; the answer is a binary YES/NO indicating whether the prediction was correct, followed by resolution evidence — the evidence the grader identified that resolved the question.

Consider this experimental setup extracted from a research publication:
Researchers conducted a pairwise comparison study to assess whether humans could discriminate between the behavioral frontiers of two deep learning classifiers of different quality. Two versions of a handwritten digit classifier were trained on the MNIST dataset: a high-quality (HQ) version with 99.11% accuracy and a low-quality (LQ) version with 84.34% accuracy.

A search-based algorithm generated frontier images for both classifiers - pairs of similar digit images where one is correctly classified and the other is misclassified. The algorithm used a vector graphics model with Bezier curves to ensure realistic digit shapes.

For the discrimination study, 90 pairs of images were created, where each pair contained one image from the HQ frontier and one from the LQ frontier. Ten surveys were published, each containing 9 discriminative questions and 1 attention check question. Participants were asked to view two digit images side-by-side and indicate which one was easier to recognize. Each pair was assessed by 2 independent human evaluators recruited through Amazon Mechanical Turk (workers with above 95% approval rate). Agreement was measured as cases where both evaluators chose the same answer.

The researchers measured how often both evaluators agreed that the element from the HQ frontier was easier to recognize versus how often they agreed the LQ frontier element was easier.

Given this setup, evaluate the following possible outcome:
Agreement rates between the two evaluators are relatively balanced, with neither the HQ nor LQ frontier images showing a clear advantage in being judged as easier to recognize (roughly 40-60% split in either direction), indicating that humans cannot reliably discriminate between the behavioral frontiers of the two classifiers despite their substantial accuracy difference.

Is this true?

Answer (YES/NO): NO